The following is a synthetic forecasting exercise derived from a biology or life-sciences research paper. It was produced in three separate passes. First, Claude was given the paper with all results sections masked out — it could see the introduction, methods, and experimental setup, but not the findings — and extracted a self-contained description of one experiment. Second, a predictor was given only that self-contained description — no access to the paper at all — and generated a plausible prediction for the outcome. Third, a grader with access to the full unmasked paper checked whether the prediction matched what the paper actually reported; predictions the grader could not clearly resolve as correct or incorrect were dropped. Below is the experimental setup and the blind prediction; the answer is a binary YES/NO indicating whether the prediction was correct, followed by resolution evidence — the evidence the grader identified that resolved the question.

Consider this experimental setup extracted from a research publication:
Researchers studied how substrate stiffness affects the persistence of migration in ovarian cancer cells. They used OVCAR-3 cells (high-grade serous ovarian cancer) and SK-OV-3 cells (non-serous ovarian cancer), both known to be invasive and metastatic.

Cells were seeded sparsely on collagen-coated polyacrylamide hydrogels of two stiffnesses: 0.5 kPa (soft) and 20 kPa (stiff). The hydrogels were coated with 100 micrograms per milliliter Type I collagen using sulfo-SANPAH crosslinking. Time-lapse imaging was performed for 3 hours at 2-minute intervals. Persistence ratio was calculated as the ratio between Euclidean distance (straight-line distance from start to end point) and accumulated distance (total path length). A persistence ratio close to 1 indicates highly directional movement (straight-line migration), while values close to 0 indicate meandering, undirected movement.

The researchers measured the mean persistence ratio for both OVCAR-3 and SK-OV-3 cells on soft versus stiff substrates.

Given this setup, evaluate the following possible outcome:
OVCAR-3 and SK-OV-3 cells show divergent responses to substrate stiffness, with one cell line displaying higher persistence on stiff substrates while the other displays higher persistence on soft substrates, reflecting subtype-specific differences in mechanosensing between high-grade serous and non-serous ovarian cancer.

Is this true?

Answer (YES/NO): NO